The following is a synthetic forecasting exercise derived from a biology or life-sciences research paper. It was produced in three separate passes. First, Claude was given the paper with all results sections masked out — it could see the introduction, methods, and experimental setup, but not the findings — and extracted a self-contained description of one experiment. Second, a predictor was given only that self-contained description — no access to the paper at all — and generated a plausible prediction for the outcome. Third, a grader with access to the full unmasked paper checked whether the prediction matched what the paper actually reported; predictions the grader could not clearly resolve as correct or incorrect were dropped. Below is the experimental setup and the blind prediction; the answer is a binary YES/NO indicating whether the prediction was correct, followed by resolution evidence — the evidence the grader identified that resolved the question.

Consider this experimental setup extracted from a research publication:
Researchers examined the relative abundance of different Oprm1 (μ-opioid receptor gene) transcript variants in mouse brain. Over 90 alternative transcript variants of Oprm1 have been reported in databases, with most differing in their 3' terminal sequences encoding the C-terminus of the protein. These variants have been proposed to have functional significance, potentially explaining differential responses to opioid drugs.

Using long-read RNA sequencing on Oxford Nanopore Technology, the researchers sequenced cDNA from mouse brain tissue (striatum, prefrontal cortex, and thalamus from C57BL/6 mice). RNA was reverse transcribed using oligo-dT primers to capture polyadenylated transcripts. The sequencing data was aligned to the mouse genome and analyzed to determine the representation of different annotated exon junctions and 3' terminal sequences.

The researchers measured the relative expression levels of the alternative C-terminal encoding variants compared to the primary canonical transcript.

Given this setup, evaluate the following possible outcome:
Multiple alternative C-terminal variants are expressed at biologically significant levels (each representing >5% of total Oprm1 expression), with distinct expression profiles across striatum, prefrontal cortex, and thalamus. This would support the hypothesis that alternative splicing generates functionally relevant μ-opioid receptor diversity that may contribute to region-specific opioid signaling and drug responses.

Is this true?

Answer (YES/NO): NO